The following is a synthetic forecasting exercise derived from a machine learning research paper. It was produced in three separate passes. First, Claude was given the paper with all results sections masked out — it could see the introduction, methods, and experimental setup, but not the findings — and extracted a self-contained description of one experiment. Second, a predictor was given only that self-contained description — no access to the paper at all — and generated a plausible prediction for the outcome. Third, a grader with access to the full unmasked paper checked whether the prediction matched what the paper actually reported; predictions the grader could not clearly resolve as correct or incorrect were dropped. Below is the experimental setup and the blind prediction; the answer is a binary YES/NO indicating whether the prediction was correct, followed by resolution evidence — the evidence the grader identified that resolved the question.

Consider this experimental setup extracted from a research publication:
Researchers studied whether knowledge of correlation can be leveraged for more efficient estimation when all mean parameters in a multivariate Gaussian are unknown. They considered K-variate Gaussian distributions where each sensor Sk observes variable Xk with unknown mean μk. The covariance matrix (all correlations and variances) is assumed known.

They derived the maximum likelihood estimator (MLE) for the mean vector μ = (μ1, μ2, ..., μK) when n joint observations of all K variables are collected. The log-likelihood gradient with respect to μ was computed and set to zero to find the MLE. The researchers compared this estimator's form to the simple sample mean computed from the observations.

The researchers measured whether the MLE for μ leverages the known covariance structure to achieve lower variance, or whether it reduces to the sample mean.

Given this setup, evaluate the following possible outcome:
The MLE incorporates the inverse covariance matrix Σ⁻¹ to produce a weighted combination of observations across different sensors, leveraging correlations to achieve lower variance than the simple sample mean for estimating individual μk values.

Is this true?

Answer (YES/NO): NO